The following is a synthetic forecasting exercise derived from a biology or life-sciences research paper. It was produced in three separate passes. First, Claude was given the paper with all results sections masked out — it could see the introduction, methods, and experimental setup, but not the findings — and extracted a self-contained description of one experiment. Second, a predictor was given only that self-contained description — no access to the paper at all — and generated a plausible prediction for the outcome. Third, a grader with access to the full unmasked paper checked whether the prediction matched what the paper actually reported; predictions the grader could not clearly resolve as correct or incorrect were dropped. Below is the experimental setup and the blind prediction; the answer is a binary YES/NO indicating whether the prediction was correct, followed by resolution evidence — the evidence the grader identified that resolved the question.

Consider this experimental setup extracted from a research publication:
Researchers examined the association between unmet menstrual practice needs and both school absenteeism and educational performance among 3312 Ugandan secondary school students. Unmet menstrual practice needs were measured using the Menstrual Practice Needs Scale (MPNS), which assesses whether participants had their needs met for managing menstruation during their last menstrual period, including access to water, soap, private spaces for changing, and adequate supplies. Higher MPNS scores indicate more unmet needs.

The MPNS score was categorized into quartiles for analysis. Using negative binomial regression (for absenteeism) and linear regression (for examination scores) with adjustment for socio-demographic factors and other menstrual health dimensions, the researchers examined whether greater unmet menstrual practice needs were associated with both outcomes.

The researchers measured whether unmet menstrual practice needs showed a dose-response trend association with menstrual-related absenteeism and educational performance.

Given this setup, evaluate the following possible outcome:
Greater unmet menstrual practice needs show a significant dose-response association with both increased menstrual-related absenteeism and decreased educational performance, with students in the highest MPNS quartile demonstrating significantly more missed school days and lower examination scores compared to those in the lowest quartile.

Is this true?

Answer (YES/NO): YES